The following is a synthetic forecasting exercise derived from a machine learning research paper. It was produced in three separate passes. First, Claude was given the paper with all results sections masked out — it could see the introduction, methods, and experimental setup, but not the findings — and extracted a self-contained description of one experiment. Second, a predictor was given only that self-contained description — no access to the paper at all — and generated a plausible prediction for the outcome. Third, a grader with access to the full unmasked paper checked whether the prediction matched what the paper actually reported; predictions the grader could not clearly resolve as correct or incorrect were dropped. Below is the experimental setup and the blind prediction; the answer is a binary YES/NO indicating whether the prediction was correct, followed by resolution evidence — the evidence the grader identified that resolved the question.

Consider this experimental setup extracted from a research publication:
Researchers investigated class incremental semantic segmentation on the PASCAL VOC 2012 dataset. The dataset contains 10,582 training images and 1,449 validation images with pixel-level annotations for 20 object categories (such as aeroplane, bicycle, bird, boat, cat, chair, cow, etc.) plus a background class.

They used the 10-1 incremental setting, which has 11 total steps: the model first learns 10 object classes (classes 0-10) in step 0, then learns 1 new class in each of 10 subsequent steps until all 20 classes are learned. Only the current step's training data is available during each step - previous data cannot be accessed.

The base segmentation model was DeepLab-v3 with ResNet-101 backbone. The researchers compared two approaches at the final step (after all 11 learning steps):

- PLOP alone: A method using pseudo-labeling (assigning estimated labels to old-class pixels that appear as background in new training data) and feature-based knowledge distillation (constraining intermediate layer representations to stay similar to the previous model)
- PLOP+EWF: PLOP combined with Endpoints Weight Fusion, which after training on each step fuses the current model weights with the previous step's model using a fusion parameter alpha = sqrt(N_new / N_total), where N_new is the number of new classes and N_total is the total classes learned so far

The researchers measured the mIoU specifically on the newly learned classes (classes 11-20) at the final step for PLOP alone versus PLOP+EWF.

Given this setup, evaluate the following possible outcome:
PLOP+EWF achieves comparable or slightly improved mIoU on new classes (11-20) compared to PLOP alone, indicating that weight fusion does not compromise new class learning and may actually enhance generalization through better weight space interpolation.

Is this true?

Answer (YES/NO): NO